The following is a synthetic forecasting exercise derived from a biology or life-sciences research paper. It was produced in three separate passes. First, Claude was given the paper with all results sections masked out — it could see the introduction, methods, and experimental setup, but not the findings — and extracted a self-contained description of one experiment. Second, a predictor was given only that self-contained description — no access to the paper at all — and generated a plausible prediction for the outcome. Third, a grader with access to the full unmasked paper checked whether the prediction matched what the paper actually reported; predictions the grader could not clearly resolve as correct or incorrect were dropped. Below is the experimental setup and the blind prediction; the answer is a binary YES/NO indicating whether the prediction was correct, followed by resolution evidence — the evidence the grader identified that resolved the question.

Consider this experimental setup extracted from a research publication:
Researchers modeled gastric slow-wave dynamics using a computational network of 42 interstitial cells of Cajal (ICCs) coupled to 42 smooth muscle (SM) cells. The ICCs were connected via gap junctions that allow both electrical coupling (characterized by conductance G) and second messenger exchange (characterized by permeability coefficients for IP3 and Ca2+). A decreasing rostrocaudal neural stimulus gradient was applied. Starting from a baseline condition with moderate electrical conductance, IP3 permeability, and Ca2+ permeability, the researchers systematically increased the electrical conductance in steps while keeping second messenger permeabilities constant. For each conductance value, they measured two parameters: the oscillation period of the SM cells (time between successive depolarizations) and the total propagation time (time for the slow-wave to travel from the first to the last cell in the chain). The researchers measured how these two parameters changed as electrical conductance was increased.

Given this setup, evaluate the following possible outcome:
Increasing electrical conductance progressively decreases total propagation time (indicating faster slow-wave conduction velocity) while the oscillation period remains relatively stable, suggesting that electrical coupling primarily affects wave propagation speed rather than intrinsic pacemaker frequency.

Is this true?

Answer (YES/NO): NO